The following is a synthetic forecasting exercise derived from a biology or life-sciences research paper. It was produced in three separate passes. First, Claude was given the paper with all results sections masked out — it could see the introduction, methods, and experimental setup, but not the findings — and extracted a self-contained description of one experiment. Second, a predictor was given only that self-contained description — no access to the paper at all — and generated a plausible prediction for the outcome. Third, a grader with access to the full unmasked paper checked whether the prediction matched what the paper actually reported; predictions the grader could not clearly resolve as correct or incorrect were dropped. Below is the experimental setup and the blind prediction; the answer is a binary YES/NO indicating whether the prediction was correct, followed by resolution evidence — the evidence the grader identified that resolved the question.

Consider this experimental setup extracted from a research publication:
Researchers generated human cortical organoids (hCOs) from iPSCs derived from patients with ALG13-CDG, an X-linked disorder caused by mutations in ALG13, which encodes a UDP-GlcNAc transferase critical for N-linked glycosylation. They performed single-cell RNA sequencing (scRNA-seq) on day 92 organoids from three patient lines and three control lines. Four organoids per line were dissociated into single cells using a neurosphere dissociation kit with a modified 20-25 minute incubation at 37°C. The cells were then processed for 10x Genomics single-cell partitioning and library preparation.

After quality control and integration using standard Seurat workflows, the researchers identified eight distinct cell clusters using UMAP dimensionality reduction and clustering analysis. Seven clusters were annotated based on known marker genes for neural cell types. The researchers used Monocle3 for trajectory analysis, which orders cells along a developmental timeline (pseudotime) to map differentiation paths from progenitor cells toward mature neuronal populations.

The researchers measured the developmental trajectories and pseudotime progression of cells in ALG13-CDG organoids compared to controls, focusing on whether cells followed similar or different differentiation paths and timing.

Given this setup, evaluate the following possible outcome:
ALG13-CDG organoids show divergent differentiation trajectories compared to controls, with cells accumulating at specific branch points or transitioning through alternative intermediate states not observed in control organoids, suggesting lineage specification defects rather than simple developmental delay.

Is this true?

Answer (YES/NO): NO